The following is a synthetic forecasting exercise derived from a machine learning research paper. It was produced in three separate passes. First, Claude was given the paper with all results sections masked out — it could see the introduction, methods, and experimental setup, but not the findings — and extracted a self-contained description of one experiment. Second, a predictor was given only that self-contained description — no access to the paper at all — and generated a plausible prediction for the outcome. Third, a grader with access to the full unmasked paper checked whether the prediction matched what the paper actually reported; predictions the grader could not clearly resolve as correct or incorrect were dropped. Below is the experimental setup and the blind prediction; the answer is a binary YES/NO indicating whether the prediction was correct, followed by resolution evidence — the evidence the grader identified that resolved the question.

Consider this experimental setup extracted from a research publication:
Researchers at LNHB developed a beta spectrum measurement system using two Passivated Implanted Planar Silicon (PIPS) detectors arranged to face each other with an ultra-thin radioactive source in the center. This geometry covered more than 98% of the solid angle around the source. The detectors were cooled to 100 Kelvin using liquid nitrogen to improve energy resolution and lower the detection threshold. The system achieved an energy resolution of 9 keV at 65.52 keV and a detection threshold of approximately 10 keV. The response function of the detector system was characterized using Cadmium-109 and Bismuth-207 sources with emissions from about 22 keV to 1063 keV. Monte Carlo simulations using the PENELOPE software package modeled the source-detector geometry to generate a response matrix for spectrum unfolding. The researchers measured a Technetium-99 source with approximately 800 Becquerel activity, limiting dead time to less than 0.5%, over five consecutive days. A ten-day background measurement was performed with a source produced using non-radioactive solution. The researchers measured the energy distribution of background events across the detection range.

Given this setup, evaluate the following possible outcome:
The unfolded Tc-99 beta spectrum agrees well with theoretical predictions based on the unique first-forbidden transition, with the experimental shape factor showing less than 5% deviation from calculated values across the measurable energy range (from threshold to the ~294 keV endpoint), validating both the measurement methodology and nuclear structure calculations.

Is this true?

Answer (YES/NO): NO